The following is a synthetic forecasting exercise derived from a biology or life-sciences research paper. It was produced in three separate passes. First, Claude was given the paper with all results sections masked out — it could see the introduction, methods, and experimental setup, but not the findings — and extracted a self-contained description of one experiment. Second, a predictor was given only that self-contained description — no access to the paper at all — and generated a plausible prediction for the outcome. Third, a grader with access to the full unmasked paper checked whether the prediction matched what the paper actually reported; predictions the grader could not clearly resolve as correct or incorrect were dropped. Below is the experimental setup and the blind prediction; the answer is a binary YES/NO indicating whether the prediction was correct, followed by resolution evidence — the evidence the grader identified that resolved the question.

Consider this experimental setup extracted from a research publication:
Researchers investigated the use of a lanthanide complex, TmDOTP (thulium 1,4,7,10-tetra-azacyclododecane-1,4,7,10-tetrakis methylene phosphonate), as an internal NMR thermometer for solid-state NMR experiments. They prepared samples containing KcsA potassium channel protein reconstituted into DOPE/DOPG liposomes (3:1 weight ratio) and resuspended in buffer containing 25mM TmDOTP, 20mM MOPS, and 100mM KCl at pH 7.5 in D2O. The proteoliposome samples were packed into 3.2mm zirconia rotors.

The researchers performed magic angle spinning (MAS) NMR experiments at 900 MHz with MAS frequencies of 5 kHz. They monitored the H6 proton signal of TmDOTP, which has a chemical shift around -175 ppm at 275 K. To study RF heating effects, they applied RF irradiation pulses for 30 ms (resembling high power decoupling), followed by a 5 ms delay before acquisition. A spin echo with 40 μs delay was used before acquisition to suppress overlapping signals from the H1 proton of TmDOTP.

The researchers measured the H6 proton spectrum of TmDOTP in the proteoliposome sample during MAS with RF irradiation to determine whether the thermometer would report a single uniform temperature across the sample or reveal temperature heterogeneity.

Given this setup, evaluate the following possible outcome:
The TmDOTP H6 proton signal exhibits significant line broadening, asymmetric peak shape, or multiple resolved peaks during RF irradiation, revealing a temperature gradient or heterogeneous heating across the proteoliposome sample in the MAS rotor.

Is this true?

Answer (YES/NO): YES